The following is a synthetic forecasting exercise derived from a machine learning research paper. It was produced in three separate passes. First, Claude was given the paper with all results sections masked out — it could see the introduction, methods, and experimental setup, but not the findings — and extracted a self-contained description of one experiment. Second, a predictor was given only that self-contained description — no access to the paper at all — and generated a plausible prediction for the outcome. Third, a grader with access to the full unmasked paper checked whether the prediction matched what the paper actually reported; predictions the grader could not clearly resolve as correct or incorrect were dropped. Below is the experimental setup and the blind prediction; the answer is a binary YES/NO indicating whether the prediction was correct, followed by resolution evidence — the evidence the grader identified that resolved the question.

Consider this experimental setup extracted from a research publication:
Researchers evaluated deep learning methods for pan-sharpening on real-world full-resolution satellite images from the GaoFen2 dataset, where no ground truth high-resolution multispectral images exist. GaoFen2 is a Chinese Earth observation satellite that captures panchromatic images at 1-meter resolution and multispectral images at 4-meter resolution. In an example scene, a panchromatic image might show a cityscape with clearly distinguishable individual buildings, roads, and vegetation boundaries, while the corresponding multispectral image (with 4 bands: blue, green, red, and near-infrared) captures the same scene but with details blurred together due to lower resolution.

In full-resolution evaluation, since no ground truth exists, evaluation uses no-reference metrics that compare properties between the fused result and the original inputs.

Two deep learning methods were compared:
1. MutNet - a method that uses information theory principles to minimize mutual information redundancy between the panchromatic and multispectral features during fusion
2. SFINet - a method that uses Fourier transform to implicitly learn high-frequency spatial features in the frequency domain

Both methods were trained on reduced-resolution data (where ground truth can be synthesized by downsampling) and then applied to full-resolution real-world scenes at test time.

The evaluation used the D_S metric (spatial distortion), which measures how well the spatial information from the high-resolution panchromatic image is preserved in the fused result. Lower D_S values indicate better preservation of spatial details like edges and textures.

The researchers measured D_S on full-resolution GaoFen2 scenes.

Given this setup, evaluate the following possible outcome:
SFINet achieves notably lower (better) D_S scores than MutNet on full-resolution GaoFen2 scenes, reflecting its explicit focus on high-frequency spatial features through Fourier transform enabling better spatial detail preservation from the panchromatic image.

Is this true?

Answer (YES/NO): NO